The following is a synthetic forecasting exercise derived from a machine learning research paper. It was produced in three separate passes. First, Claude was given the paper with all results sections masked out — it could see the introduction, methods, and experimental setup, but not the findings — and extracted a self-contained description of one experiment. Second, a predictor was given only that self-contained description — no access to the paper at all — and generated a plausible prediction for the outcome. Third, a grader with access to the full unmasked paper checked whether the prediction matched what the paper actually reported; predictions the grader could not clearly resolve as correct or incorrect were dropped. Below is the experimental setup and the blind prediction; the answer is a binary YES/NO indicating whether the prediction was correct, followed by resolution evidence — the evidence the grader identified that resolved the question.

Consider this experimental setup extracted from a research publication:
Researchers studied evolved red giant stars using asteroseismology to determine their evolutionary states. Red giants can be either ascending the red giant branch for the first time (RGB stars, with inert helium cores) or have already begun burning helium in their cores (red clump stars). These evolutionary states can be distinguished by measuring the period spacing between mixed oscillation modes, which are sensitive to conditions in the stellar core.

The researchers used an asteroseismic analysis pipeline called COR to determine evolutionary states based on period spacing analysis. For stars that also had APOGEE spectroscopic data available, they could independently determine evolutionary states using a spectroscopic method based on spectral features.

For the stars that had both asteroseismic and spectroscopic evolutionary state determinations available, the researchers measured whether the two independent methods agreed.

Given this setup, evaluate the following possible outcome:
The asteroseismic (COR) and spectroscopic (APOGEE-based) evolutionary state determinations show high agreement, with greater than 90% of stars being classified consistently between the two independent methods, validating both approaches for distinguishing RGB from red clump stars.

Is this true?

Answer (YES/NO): YES